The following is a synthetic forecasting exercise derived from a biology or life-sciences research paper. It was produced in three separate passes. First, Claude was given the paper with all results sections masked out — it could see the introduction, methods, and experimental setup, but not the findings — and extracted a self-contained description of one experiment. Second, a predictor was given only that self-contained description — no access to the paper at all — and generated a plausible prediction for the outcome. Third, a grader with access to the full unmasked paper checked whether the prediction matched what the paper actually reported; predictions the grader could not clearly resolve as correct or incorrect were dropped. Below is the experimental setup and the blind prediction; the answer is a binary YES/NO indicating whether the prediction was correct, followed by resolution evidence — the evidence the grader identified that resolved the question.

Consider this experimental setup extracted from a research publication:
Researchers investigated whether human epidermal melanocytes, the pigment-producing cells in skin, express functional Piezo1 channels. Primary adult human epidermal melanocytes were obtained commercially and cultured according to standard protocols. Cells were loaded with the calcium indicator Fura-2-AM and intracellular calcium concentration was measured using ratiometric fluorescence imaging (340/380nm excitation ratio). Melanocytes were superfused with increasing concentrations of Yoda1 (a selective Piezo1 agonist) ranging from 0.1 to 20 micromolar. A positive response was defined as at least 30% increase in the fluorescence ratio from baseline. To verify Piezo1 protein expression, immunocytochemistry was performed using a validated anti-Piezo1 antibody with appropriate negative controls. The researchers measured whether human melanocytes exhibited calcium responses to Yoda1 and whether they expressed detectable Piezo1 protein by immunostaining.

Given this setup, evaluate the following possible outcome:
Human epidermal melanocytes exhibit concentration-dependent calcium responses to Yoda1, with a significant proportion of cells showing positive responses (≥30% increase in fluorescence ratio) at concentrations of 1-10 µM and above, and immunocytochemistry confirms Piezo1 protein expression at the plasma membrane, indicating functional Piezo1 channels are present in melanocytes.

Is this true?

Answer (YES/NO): YES